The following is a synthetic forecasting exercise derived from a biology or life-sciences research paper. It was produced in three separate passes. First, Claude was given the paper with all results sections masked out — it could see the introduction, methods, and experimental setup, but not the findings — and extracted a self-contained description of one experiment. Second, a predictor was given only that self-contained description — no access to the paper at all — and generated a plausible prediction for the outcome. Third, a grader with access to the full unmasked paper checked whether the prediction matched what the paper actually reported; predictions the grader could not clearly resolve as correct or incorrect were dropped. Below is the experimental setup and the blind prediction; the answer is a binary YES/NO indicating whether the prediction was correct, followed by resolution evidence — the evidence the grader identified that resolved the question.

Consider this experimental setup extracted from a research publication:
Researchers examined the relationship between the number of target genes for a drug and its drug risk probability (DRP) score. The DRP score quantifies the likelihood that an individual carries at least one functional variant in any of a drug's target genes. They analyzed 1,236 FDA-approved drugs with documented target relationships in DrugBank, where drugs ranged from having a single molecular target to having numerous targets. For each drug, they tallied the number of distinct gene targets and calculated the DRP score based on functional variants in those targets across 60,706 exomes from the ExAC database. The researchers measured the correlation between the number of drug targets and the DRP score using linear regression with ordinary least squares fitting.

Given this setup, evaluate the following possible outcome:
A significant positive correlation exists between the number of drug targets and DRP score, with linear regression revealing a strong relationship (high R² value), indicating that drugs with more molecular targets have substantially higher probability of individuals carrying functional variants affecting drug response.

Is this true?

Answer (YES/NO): NO